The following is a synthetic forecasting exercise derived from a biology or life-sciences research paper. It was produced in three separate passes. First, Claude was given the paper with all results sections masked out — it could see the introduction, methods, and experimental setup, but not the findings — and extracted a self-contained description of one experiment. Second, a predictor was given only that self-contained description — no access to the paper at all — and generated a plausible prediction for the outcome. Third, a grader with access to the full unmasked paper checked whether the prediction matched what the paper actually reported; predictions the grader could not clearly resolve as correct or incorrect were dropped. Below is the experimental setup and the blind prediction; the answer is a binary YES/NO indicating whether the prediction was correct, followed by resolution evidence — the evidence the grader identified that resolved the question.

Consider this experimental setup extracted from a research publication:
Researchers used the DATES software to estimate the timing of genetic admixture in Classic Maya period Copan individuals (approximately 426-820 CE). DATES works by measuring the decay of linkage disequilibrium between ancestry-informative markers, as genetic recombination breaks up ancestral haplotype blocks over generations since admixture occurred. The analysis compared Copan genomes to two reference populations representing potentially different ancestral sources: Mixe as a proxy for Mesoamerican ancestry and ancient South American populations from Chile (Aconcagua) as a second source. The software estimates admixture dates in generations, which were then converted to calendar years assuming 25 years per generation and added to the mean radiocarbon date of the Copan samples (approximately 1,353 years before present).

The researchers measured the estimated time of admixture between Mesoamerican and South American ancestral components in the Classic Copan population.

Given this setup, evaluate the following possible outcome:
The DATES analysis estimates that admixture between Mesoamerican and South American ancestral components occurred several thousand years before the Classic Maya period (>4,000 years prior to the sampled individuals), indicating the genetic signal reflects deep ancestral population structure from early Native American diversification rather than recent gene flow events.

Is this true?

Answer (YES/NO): NO